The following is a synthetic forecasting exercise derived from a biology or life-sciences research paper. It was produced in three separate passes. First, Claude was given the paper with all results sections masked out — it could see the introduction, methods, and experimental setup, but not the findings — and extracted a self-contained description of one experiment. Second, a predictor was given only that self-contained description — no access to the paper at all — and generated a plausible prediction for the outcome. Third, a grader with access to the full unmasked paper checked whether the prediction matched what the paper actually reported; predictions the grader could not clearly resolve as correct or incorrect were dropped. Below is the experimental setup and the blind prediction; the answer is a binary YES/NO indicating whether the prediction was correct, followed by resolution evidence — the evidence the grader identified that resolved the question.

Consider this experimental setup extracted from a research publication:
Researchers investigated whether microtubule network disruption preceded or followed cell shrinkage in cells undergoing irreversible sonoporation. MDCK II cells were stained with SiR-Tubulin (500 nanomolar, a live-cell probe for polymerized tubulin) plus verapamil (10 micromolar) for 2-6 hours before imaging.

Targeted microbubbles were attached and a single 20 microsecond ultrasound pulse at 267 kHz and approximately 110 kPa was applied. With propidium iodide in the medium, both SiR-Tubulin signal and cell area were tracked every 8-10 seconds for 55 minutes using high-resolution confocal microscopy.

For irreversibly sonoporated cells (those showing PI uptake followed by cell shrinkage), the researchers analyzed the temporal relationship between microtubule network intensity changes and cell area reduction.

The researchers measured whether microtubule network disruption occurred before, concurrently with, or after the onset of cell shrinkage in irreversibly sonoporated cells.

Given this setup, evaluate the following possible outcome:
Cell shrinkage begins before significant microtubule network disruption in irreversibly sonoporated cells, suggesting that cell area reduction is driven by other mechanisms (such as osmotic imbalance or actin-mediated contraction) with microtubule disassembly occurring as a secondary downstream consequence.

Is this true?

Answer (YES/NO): NO